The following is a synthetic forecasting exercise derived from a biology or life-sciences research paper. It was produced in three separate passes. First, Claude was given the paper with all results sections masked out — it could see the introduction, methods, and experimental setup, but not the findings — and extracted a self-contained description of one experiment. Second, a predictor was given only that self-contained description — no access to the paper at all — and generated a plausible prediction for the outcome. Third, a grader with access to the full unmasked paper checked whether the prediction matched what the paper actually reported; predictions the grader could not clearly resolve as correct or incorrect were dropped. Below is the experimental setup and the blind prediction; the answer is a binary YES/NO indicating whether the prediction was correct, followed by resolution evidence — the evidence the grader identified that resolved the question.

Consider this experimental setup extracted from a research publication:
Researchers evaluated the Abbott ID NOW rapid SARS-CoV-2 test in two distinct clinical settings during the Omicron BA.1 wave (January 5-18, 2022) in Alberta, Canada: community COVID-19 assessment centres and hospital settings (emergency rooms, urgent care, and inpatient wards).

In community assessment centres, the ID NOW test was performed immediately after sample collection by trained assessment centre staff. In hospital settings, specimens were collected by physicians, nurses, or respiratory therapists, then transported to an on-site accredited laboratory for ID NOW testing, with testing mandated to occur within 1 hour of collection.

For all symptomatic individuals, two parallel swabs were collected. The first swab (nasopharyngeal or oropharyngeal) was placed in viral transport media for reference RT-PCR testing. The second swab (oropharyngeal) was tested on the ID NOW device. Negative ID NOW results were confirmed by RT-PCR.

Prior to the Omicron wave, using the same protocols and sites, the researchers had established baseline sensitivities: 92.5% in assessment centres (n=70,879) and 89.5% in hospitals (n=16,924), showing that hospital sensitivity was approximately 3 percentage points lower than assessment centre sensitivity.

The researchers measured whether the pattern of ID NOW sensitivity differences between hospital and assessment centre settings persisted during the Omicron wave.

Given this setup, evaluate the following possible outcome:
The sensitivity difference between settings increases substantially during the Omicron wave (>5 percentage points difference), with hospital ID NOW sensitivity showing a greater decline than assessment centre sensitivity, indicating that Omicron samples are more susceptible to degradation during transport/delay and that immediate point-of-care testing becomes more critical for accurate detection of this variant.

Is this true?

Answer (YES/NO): NO